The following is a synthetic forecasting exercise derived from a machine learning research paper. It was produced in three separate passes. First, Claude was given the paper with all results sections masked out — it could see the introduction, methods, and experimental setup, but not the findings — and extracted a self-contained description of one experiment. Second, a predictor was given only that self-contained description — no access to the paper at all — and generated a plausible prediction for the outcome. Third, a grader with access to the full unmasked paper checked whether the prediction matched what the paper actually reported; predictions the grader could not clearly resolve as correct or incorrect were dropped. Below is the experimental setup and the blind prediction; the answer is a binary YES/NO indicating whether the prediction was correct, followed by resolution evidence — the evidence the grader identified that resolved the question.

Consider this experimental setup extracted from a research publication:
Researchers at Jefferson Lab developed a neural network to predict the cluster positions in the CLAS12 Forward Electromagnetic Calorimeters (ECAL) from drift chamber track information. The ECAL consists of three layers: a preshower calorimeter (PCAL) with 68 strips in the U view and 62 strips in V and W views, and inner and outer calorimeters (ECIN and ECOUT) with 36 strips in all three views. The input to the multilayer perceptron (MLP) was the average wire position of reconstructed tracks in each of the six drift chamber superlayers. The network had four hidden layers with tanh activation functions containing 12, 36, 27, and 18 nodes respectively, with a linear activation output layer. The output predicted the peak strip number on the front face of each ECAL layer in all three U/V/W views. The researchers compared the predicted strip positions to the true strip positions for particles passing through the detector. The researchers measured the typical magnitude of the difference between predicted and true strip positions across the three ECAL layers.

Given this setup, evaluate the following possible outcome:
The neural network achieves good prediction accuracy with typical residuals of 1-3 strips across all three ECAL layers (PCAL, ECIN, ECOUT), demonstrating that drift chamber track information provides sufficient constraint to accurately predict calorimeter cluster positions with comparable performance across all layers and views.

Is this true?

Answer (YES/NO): NO